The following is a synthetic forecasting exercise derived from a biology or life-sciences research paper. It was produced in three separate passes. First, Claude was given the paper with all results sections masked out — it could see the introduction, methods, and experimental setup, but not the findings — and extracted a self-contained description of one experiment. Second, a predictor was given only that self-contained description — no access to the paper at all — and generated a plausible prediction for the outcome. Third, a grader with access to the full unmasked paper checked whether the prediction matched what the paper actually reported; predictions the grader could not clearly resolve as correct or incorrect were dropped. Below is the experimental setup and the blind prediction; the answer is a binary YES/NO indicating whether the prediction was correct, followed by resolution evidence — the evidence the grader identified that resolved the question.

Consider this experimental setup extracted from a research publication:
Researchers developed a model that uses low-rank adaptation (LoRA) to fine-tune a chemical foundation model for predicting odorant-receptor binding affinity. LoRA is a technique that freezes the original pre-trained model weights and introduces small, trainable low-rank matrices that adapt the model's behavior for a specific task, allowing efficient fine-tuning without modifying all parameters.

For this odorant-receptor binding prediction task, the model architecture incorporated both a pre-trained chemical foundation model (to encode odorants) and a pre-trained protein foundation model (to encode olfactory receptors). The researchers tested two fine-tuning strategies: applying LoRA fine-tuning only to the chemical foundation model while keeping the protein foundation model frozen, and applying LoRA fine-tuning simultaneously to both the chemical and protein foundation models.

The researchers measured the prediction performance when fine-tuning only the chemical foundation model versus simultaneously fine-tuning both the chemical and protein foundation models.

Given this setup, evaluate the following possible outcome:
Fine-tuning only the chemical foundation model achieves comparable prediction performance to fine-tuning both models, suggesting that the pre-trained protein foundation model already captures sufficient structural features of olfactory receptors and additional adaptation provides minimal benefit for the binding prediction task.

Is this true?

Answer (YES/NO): NO